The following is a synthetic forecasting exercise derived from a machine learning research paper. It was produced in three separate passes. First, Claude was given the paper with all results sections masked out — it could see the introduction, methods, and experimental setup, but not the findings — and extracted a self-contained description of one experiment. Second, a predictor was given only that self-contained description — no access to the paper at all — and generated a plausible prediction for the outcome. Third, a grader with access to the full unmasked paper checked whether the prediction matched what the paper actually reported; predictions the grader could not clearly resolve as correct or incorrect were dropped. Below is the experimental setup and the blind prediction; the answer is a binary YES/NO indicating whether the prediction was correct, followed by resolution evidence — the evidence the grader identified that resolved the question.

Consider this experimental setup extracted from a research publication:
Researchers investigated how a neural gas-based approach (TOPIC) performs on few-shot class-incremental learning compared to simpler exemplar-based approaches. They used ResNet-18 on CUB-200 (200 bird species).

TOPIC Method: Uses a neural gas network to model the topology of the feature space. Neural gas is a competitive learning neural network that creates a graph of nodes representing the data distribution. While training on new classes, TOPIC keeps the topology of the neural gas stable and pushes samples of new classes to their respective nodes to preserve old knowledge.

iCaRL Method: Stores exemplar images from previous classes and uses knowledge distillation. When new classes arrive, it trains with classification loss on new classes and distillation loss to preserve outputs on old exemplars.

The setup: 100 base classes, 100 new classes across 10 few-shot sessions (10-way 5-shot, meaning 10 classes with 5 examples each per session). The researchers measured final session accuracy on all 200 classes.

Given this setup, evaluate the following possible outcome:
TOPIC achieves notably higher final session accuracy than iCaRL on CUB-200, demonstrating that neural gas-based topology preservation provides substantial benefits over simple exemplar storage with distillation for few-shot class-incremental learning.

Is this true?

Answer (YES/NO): YES